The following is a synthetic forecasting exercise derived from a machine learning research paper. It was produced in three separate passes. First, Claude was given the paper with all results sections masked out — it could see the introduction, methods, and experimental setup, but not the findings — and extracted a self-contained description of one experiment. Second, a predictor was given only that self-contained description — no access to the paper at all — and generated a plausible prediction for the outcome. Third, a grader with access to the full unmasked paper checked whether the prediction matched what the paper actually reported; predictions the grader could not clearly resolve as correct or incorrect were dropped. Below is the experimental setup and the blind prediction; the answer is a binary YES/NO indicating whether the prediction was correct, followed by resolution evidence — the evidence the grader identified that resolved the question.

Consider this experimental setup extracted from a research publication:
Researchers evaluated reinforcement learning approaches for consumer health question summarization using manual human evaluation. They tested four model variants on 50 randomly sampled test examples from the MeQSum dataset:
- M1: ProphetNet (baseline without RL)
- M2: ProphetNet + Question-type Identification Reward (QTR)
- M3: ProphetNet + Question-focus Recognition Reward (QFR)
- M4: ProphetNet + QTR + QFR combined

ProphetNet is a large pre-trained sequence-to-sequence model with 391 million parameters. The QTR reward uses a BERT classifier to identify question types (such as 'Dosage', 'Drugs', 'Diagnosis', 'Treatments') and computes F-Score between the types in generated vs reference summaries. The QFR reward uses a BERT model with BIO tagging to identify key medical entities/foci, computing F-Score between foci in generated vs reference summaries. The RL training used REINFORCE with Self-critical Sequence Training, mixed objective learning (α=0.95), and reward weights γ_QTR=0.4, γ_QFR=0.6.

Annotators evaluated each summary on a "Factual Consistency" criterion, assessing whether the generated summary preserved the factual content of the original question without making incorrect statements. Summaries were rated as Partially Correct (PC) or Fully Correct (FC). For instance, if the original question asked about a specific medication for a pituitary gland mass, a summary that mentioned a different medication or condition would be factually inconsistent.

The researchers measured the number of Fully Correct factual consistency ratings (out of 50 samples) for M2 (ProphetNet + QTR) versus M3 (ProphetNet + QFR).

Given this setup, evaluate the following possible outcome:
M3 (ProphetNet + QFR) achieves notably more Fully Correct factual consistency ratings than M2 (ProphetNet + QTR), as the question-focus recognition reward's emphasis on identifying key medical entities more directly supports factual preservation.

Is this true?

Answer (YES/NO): NO